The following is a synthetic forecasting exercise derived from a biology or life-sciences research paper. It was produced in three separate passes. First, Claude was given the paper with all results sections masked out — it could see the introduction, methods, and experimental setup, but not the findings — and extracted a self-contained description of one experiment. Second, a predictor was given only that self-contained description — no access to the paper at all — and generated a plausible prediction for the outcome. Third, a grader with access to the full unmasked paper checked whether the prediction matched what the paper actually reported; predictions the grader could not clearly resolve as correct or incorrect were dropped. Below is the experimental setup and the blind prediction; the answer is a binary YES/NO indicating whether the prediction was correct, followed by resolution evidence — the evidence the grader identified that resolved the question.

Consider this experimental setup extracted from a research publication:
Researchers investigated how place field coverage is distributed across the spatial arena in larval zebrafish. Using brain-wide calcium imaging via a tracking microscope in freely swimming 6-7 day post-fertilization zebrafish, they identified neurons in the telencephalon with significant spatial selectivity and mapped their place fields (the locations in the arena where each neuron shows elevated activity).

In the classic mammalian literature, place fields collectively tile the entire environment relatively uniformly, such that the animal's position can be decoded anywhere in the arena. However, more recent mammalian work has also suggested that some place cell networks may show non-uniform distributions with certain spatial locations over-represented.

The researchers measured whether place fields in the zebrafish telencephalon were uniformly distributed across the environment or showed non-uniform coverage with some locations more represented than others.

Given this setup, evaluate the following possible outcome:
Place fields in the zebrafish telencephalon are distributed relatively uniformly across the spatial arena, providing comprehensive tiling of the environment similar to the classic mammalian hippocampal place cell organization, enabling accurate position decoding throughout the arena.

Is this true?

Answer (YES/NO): NO